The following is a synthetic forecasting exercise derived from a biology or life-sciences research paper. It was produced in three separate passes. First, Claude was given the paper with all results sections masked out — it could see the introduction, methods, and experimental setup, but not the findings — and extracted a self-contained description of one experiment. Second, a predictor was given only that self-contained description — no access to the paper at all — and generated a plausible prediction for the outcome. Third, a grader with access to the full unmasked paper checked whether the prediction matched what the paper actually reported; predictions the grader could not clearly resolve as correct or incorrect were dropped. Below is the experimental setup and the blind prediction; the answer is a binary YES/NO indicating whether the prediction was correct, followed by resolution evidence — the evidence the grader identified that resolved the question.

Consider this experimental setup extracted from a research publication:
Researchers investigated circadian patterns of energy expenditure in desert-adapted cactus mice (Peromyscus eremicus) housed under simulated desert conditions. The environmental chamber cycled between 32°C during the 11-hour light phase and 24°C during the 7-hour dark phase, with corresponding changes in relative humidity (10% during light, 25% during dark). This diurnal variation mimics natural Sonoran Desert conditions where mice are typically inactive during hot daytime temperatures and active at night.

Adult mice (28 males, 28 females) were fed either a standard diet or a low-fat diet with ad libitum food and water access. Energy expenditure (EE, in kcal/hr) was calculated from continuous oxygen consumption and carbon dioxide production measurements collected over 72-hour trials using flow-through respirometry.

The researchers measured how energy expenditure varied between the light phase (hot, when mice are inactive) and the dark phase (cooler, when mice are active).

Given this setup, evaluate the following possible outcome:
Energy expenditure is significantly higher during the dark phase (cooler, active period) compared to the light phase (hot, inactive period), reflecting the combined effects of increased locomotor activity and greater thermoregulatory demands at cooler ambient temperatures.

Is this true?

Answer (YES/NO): YES